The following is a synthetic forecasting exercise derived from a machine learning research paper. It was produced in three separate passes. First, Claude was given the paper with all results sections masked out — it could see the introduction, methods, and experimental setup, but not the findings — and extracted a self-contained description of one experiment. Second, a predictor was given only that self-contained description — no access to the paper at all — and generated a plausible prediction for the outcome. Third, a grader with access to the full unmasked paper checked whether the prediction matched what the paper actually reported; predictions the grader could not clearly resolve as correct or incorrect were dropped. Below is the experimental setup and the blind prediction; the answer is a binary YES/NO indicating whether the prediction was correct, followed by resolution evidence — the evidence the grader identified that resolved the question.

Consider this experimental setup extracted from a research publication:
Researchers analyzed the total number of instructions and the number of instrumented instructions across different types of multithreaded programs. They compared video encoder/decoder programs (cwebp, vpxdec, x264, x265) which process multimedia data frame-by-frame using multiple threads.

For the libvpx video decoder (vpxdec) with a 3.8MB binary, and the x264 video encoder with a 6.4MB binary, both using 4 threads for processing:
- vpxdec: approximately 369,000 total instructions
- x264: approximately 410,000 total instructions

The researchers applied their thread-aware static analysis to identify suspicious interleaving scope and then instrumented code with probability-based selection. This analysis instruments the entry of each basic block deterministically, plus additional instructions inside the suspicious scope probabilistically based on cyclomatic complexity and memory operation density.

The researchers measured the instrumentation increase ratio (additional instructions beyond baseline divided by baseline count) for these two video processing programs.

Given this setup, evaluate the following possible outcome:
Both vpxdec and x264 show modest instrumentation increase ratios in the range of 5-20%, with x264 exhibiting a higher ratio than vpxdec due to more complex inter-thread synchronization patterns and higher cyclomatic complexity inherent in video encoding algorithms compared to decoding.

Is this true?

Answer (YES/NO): NO